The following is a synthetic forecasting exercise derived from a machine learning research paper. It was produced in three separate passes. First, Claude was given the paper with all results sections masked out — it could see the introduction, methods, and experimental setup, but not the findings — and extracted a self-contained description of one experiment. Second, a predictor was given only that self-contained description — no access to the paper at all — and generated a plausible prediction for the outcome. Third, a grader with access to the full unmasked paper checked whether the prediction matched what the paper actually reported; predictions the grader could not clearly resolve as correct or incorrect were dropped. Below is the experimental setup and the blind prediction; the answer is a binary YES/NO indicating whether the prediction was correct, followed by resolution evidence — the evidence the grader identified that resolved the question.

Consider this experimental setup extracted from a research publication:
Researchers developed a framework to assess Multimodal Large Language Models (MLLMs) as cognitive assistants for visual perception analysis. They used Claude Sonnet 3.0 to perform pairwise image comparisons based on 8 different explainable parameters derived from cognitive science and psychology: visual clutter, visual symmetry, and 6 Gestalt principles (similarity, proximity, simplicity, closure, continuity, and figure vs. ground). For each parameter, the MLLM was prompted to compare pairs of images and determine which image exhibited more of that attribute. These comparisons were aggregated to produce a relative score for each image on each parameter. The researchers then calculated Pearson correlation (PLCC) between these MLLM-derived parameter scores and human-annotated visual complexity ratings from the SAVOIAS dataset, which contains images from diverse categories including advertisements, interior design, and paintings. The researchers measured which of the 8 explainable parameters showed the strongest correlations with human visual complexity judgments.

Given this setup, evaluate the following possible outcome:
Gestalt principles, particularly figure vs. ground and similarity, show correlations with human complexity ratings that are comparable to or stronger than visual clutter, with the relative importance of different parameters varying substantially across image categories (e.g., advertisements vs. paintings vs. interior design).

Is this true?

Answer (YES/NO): NO